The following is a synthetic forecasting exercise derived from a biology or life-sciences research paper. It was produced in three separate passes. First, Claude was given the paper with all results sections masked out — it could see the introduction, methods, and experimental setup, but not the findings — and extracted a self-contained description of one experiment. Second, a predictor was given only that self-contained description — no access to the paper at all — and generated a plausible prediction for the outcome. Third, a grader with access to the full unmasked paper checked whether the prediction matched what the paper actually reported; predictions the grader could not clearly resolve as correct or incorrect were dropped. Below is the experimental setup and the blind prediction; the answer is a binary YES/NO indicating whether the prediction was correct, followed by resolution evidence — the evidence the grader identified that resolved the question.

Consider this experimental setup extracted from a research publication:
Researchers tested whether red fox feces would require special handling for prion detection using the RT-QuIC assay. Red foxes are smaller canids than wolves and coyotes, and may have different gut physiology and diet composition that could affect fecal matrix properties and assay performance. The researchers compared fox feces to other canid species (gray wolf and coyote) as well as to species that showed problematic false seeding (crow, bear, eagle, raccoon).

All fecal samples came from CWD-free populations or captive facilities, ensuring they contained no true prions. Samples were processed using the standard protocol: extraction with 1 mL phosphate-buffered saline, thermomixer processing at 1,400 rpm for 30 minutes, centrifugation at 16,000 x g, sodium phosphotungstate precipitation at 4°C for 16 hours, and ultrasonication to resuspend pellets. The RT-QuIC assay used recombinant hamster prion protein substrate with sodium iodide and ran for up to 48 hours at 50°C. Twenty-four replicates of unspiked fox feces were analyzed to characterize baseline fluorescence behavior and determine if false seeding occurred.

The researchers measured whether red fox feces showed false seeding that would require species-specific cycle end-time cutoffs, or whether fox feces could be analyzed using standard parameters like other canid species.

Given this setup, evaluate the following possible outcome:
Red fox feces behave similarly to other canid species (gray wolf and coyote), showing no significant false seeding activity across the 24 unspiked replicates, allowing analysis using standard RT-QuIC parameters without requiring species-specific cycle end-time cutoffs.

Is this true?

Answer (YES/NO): YES